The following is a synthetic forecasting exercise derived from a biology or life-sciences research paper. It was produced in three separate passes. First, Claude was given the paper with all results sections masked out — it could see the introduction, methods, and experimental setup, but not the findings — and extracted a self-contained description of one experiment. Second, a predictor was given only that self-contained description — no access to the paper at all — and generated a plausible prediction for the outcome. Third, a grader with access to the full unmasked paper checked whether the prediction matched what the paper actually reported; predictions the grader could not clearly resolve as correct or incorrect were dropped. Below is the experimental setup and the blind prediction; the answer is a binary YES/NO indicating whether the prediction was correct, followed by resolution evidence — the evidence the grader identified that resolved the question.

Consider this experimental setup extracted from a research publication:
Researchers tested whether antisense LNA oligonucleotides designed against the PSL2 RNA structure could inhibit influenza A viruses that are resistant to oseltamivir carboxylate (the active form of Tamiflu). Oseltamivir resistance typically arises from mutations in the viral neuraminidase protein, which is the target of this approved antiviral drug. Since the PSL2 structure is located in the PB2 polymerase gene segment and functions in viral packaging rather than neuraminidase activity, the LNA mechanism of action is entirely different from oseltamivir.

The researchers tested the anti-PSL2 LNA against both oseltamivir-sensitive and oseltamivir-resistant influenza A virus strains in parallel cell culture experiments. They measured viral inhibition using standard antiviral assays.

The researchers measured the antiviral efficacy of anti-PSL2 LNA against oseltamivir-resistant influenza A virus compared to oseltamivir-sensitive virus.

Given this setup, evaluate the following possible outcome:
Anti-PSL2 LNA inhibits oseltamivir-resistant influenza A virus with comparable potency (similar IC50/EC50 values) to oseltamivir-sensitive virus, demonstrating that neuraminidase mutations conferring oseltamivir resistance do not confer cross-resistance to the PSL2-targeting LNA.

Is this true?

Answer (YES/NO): YES